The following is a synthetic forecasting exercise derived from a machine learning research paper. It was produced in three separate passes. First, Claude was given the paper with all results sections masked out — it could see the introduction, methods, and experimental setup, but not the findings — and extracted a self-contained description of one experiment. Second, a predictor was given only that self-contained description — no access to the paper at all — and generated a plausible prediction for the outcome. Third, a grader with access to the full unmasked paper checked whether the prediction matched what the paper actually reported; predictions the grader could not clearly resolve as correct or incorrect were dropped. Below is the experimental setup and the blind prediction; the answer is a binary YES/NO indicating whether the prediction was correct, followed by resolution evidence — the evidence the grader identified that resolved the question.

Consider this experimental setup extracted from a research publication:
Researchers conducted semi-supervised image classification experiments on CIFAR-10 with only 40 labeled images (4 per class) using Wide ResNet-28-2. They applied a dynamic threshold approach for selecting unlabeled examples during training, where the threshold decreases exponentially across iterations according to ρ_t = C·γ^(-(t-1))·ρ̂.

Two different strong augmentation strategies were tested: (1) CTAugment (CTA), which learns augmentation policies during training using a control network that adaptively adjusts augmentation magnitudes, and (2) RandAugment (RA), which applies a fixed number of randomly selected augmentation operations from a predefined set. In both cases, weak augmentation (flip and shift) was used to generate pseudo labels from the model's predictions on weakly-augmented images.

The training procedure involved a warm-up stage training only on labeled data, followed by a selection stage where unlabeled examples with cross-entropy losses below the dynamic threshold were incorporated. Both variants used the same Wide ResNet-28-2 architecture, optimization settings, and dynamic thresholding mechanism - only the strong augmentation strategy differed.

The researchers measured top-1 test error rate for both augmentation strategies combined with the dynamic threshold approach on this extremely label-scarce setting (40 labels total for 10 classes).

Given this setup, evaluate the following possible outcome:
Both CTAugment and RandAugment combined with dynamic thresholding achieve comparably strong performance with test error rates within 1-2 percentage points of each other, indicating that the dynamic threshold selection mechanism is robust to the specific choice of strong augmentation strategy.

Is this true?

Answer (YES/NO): NO